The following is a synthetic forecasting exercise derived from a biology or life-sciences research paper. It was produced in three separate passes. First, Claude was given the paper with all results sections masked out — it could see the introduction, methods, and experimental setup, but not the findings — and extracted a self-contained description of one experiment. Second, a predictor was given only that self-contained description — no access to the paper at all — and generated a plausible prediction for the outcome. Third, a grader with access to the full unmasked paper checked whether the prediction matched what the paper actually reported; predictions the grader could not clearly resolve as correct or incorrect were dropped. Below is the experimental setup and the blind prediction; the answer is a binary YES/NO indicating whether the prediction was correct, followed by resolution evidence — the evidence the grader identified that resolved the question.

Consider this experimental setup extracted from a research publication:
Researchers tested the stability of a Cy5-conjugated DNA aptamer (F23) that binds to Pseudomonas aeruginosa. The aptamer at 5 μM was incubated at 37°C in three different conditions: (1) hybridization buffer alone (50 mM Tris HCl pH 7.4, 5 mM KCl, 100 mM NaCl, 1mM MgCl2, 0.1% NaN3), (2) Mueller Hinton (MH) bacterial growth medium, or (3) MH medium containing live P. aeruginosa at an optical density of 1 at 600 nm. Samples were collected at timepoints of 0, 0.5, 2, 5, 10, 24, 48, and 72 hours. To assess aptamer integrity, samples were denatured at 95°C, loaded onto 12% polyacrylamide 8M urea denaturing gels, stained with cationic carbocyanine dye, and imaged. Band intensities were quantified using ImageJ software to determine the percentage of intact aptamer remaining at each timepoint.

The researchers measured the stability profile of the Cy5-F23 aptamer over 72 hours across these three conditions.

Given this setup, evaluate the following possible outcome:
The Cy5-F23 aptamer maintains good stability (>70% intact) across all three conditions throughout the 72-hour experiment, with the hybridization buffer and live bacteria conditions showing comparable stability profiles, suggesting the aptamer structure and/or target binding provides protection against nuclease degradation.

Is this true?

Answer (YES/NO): YES